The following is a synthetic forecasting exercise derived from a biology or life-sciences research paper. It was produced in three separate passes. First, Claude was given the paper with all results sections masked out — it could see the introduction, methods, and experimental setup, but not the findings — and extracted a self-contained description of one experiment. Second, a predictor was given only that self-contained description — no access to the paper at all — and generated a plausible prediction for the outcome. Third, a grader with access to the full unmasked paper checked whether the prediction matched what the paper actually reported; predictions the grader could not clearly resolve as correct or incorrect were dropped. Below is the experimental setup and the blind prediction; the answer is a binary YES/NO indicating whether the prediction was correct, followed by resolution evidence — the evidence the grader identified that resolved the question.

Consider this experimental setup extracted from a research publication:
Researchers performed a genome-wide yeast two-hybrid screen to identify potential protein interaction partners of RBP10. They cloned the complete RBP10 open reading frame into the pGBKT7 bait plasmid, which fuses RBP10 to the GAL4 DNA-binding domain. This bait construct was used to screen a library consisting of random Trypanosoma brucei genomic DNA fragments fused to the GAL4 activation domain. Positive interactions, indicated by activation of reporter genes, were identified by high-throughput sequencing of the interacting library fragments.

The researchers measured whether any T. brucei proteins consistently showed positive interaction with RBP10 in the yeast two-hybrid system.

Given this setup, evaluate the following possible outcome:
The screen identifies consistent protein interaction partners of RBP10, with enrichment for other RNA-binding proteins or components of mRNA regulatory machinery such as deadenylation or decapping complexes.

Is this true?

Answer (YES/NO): NO